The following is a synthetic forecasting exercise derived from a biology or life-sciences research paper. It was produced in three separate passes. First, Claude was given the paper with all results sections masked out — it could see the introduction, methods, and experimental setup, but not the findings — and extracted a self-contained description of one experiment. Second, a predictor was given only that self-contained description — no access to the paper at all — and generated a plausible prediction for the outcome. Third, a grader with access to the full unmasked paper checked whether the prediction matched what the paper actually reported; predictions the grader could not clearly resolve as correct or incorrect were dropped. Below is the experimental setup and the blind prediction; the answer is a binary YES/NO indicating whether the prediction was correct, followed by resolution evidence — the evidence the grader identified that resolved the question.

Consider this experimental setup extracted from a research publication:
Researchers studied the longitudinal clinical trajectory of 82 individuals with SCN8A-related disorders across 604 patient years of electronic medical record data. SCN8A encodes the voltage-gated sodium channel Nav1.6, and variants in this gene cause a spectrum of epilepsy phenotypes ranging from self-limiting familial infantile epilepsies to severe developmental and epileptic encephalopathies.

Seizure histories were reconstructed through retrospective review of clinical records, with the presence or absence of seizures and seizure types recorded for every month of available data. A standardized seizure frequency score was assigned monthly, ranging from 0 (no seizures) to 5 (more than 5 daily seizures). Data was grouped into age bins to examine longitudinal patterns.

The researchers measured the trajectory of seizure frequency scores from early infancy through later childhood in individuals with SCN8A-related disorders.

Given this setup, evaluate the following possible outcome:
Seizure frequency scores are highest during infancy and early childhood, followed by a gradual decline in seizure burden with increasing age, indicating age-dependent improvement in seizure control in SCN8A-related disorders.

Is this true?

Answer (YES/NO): NO